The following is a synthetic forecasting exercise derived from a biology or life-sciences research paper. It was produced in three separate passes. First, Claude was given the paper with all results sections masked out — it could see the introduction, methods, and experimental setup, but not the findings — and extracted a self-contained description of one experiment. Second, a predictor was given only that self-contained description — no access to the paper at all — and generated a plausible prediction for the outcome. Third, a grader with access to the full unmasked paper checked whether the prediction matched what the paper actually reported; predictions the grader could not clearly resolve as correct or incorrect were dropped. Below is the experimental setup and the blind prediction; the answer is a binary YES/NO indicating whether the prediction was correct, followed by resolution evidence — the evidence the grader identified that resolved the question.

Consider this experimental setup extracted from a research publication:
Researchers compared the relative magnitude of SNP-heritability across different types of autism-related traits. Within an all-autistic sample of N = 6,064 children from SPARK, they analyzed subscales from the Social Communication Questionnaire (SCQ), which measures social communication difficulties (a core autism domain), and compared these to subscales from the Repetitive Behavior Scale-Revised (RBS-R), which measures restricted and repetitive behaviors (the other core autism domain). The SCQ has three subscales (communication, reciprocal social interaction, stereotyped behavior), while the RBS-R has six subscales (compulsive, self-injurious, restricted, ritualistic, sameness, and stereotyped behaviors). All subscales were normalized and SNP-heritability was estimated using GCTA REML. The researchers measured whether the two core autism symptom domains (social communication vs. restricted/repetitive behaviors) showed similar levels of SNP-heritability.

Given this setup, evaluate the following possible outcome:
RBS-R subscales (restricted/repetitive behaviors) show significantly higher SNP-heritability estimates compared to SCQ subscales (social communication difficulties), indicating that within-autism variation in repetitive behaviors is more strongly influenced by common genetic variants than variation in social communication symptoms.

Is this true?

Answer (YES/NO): YES